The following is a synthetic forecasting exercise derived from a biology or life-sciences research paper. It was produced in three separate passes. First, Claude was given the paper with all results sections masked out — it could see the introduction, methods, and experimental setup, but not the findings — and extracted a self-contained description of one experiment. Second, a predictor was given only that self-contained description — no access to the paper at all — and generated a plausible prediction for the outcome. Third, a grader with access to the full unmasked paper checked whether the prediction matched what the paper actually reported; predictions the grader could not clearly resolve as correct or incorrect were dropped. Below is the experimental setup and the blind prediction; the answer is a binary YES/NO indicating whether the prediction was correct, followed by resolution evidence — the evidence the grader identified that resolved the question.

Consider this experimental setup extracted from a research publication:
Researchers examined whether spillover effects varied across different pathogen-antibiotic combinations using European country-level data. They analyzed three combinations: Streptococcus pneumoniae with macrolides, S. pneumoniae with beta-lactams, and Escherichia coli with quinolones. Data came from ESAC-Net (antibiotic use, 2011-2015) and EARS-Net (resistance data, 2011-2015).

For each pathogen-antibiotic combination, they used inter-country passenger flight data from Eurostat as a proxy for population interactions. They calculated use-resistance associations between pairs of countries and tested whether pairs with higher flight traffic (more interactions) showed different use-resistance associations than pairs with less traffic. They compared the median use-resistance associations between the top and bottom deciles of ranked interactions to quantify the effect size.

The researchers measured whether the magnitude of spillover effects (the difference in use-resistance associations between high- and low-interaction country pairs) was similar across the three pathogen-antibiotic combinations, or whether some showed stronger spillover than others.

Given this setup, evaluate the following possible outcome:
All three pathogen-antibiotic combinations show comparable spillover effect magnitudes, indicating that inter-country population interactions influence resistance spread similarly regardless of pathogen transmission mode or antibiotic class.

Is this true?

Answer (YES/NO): NO